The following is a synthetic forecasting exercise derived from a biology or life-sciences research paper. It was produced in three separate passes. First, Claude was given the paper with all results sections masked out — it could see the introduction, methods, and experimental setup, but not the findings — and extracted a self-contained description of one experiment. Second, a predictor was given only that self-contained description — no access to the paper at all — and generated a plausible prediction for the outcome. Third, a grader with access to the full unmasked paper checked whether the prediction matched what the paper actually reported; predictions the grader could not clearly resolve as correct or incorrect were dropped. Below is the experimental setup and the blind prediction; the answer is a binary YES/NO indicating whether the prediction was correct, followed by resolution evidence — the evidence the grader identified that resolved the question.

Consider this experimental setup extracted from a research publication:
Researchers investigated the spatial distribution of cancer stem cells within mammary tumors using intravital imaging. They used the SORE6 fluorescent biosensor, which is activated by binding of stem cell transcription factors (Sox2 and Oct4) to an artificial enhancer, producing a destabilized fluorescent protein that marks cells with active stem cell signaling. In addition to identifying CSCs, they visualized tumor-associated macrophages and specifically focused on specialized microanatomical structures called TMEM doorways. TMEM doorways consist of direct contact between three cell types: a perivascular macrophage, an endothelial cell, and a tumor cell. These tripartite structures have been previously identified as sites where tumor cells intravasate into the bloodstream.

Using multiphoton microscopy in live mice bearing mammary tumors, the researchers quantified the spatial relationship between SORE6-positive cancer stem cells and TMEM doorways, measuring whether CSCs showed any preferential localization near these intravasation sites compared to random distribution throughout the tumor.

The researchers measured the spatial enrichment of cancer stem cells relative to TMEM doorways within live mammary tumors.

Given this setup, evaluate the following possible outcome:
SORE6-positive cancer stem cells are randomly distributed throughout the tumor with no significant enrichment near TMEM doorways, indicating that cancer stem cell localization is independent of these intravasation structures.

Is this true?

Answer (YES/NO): NO